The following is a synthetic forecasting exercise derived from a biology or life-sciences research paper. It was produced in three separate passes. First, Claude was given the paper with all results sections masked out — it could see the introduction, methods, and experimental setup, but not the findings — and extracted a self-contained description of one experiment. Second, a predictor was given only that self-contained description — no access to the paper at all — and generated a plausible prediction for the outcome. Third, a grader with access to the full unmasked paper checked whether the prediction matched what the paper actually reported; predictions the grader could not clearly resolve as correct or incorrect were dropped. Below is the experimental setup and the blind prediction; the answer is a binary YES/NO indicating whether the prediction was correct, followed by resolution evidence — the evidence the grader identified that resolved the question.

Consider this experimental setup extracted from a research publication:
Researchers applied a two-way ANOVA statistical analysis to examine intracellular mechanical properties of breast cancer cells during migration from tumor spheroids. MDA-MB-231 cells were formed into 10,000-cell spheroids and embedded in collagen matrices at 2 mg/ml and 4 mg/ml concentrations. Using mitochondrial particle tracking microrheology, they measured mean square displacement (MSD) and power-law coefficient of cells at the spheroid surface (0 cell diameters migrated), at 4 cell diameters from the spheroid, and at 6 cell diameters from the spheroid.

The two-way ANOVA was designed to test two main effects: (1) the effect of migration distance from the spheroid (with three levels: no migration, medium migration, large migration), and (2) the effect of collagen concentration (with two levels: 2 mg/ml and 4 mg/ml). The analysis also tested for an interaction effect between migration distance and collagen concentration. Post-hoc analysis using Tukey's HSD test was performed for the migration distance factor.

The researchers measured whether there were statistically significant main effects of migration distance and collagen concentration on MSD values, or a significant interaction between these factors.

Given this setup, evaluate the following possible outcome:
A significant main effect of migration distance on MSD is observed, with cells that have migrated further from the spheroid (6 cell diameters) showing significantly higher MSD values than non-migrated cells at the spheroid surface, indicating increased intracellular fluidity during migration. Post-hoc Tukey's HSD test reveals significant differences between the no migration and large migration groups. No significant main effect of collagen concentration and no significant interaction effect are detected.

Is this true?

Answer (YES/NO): NO